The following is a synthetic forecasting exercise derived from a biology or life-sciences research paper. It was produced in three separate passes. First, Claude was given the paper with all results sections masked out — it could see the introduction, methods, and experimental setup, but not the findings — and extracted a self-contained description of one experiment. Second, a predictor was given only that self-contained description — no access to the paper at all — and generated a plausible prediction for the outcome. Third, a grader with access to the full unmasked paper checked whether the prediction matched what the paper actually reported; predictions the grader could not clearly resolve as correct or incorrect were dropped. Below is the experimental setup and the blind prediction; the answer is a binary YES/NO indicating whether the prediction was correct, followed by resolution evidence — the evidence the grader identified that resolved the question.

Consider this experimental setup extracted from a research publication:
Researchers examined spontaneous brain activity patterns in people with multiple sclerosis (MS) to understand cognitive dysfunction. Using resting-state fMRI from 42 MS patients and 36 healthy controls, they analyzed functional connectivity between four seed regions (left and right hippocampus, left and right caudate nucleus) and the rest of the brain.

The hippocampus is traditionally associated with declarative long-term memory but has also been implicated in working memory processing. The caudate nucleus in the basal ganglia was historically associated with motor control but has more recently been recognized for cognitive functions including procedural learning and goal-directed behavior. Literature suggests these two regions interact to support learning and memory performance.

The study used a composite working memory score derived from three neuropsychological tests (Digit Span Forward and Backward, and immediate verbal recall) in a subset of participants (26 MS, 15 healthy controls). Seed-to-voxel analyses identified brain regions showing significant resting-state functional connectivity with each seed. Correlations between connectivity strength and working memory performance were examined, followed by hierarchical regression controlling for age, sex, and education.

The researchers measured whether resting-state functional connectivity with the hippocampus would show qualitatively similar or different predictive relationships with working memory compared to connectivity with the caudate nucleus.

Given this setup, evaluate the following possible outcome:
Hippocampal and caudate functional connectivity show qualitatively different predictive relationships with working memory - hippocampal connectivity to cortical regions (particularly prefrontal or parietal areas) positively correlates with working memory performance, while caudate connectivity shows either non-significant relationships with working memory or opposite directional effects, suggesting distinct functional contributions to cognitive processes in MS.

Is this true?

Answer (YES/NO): NO